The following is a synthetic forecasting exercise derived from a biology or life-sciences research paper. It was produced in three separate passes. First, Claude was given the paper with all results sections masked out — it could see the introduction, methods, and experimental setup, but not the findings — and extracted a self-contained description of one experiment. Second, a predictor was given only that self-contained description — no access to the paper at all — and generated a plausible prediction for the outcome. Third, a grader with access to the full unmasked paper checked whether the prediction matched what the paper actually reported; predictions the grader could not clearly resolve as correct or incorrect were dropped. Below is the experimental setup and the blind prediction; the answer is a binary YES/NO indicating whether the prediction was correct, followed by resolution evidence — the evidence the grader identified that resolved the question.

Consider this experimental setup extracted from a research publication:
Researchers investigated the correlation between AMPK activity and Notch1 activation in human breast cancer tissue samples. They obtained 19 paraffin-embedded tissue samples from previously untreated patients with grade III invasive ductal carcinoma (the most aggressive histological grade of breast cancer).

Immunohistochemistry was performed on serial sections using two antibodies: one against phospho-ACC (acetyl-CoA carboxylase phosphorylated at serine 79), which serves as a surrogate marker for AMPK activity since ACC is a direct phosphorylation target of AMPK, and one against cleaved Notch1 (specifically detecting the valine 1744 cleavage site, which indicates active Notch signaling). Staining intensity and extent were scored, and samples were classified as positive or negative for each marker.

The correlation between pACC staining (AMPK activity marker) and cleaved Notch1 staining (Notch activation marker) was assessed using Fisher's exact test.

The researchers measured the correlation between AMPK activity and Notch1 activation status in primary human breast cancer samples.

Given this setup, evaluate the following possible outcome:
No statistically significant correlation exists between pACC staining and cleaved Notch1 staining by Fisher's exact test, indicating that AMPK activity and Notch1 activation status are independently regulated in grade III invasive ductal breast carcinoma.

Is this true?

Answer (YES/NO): NO